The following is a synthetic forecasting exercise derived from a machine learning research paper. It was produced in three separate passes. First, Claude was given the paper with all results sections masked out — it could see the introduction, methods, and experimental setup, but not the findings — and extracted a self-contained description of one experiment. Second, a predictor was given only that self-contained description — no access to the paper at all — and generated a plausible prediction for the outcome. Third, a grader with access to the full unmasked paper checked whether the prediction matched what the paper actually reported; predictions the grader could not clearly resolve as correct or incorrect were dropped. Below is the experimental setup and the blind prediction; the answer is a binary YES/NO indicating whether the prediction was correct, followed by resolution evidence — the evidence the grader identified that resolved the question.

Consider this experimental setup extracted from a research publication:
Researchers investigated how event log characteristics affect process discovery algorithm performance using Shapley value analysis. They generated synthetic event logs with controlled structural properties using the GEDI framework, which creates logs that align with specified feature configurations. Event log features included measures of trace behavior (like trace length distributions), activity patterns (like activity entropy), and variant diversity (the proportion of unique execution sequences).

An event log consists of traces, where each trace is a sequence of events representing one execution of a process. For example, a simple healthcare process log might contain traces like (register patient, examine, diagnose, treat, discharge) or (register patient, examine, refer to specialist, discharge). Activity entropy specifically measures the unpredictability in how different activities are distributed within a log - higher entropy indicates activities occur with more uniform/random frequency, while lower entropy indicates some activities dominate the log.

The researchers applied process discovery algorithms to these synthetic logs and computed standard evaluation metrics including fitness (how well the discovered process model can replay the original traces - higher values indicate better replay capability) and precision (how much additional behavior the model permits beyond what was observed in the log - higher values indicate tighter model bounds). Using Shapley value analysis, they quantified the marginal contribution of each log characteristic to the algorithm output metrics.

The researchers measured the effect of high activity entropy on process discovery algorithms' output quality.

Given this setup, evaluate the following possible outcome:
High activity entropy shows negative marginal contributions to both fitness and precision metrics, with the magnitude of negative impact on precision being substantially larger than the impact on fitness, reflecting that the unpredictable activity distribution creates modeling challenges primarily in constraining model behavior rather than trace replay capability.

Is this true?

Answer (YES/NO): NO